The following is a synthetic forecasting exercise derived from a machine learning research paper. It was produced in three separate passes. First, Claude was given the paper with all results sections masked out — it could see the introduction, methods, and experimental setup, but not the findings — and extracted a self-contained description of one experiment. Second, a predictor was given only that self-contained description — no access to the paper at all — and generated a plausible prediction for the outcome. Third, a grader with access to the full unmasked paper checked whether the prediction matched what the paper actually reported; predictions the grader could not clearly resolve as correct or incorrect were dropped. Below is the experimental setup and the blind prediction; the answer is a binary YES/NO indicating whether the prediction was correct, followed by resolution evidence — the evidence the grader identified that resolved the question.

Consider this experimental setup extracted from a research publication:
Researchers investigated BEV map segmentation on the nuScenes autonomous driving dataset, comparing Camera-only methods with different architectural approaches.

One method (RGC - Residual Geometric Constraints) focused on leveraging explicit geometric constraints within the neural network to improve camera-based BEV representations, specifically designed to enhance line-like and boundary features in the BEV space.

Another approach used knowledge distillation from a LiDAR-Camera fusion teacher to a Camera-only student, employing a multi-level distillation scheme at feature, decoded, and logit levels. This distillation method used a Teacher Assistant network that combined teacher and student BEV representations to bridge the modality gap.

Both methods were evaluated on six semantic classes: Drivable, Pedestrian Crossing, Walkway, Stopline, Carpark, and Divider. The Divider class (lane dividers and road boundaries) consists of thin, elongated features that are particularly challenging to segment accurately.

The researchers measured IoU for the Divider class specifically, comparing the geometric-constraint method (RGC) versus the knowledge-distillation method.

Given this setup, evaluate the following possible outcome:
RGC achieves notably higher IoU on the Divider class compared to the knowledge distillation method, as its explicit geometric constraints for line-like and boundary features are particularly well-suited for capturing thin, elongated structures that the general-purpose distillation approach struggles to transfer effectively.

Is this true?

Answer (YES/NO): YES